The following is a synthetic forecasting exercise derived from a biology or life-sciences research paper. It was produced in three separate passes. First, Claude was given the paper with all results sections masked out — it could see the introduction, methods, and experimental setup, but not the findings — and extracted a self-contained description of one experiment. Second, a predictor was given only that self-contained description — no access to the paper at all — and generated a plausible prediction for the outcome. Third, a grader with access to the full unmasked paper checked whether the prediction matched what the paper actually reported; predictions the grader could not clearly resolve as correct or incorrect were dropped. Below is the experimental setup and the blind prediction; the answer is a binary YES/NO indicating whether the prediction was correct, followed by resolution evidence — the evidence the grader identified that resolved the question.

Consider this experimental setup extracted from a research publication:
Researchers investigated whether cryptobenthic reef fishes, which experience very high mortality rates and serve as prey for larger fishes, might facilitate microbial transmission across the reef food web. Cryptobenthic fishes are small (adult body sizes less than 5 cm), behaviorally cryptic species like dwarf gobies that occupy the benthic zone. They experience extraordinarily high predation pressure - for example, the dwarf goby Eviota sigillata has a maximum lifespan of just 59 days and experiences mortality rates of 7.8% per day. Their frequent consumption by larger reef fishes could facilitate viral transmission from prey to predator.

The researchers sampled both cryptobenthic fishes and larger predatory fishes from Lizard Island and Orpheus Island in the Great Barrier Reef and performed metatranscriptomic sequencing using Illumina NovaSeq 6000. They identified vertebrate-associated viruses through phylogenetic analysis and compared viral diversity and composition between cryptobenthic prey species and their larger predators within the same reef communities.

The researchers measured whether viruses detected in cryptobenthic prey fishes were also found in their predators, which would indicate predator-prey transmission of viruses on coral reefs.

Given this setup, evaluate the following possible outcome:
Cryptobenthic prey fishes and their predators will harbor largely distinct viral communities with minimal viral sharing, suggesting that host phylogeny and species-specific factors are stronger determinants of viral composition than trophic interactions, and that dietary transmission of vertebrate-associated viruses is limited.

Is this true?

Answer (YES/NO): YES